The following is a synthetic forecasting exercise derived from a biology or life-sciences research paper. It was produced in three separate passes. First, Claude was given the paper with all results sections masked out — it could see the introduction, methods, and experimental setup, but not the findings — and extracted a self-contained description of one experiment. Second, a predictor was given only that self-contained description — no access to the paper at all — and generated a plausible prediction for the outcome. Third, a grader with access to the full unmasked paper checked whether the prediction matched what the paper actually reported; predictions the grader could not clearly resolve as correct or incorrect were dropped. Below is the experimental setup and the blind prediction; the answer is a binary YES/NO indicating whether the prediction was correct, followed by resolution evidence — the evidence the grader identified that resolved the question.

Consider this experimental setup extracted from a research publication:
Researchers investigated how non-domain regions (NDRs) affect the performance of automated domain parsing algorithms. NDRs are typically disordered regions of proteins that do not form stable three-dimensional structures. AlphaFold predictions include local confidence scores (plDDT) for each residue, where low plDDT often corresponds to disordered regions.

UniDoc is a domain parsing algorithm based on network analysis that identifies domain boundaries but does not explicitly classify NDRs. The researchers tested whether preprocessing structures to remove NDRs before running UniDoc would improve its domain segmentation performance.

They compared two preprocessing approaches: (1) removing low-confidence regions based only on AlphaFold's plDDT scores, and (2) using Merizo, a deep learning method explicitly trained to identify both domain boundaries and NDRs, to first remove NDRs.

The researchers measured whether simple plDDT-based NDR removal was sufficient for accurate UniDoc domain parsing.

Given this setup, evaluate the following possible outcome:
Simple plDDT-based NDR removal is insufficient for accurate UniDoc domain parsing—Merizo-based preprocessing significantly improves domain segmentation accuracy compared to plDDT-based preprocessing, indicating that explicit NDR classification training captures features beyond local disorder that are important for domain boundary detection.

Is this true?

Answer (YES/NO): YES